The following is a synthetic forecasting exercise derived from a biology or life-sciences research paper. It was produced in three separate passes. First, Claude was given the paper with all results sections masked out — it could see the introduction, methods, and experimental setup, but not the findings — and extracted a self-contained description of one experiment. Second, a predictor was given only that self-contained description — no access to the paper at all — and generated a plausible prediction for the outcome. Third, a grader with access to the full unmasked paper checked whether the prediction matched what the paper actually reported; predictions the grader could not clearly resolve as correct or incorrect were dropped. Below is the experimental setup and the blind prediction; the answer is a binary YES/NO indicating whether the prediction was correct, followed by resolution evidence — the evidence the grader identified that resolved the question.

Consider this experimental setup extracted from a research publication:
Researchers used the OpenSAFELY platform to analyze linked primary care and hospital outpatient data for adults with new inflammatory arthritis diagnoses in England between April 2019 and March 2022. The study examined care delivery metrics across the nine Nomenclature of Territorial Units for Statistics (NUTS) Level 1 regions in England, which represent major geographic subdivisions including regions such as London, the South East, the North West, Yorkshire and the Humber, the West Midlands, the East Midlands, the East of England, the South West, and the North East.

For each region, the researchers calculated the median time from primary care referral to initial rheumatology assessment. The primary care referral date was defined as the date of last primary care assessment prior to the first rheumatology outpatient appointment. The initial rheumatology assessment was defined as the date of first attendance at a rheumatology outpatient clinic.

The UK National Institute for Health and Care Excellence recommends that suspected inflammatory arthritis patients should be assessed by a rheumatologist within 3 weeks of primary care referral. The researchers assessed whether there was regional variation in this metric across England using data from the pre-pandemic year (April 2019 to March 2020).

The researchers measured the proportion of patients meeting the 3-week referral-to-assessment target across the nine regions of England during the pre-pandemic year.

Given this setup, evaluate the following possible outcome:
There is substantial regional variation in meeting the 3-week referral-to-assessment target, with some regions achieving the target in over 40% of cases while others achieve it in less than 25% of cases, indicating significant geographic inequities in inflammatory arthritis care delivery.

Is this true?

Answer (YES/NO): NO